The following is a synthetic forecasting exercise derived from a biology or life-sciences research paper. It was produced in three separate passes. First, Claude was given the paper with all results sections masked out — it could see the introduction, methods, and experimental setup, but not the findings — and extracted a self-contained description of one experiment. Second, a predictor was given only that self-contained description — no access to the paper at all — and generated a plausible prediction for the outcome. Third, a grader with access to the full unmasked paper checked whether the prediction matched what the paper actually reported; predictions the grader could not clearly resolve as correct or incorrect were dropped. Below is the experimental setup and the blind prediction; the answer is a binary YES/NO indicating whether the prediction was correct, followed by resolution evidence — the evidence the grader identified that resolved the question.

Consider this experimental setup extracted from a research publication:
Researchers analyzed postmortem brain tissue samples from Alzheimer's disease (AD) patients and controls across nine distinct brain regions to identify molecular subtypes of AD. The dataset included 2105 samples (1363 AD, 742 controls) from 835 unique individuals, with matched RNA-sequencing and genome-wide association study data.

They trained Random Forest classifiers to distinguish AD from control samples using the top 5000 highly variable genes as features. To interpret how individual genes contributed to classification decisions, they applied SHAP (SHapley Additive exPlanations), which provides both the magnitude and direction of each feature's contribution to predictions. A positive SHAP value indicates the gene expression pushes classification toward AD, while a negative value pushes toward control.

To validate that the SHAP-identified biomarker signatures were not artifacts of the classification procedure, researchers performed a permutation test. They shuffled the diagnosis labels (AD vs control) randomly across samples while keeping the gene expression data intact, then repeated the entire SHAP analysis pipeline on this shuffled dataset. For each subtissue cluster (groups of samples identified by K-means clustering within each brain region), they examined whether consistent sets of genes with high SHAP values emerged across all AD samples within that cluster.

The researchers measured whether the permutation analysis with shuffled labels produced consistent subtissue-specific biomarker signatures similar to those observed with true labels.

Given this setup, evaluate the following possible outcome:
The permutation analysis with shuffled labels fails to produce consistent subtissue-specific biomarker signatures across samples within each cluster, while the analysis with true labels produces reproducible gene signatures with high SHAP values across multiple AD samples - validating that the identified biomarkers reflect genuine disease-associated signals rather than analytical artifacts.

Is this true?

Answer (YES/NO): YES